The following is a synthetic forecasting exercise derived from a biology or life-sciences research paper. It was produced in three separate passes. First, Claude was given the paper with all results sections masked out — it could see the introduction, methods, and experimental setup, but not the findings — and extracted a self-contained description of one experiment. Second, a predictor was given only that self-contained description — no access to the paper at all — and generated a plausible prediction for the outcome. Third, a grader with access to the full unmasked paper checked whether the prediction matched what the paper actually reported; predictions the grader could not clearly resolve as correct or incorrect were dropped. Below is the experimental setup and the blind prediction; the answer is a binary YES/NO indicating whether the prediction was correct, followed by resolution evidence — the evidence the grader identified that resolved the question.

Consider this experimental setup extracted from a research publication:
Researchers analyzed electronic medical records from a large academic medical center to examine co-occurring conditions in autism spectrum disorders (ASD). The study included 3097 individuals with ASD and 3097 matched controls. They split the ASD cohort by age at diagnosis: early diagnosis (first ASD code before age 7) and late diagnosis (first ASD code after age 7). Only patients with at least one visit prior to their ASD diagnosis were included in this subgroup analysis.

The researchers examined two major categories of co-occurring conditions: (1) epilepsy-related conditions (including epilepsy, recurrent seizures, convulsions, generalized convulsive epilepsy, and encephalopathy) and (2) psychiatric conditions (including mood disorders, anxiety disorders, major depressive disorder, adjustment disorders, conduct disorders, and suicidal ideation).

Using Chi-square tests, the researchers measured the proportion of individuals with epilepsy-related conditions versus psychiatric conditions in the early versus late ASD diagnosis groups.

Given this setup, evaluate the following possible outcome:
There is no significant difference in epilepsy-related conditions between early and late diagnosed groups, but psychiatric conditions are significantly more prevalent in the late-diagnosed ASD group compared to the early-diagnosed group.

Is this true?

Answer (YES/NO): YES